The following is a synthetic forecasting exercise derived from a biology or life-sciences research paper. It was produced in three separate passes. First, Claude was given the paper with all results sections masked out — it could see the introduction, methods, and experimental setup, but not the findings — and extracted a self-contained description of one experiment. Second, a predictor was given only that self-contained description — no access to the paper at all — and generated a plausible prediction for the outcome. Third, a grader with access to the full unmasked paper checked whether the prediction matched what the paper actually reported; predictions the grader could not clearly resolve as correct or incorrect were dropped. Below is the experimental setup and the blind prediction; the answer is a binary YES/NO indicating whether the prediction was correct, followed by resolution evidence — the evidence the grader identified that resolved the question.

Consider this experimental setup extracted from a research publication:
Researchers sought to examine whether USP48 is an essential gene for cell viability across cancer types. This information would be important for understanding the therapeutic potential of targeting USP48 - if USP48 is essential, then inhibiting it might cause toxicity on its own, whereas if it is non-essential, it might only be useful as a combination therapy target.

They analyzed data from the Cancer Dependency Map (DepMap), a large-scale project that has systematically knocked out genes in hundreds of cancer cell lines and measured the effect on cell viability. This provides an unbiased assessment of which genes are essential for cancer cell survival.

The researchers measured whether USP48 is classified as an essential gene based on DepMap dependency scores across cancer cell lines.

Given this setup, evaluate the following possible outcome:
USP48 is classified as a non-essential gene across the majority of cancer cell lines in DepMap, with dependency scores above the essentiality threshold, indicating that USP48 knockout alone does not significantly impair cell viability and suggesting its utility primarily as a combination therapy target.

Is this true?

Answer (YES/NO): YES